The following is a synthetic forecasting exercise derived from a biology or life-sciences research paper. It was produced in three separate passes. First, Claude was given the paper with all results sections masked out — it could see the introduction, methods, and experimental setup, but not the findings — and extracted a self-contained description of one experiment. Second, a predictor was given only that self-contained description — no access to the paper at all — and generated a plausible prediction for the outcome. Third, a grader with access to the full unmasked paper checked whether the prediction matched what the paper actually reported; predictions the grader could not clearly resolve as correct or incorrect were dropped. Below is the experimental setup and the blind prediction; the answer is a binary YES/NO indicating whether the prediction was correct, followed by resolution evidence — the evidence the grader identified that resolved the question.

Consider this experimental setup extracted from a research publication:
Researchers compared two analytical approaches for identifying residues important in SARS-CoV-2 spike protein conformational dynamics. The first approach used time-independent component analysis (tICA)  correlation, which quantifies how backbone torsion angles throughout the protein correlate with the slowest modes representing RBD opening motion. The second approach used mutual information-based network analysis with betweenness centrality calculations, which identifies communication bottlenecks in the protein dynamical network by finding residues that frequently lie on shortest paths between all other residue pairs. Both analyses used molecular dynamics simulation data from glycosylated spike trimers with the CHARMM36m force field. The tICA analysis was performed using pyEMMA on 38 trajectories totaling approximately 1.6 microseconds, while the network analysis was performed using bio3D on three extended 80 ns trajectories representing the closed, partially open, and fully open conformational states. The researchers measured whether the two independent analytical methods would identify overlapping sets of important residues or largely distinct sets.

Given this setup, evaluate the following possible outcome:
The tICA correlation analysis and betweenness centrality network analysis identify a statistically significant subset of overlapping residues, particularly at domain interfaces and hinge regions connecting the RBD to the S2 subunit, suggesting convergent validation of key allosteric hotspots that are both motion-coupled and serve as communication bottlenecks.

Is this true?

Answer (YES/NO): NO